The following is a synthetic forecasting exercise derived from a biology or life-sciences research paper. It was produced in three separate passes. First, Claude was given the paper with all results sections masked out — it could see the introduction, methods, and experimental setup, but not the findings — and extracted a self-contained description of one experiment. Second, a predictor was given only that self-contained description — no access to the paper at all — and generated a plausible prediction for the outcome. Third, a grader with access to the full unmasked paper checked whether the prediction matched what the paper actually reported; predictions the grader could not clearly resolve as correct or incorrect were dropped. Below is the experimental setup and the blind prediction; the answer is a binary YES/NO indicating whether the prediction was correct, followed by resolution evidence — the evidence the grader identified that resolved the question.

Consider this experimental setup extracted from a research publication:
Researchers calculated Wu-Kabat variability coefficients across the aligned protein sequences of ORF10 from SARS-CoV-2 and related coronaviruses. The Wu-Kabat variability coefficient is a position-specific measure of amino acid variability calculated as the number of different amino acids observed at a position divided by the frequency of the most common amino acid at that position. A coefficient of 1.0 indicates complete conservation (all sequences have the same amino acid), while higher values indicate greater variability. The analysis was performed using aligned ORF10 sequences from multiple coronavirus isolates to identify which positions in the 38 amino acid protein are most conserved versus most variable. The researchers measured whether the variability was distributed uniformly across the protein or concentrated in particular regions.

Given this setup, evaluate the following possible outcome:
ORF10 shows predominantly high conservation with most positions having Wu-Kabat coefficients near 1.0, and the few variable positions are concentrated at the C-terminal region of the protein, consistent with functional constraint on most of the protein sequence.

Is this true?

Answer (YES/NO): YES